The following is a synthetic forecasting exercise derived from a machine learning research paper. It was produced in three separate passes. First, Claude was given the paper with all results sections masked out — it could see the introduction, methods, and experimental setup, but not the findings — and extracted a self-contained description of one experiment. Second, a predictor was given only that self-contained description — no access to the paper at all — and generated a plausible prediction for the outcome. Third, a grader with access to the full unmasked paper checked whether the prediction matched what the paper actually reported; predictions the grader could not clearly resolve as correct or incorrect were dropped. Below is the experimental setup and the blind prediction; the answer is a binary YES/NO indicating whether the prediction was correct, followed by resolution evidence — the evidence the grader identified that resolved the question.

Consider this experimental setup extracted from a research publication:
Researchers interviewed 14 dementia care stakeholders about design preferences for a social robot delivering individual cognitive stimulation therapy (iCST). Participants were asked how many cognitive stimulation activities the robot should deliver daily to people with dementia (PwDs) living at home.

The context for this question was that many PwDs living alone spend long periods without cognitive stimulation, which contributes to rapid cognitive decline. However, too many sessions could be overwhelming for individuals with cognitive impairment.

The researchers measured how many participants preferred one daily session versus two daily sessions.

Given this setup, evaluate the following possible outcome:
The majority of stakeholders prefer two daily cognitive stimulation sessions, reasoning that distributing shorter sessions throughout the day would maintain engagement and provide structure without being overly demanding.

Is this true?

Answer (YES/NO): YES